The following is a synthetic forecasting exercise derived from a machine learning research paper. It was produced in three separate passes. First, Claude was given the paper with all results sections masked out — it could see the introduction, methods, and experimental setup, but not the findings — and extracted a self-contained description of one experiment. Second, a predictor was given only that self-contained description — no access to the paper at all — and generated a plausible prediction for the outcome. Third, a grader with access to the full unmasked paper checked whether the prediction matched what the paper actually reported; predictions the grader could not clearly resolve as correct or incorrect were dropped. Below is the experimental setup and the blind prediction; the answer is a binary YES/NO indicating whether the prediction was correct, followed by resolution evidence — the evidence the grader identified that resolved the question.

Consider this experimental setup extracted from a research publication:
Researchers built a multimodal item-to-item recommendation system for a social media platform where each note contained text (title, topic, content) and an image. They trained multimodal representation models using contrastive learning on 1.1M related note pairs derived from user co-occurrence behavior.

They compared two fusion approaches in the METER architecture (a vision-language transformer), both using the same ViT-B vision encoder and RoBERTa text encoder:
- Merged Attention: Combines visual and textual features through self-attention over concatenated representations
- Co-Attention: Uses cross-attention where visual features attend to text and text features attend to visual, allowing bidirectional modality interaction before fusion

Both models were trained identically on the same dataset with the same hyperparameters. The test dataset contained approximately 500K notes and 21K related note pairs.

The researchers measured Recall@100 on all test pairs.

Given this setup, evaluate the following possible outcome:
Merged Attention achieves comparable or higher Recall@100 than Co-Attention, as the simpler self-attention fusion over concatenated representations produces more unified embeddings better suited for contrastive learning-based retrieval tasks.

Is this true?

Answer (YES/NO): NO